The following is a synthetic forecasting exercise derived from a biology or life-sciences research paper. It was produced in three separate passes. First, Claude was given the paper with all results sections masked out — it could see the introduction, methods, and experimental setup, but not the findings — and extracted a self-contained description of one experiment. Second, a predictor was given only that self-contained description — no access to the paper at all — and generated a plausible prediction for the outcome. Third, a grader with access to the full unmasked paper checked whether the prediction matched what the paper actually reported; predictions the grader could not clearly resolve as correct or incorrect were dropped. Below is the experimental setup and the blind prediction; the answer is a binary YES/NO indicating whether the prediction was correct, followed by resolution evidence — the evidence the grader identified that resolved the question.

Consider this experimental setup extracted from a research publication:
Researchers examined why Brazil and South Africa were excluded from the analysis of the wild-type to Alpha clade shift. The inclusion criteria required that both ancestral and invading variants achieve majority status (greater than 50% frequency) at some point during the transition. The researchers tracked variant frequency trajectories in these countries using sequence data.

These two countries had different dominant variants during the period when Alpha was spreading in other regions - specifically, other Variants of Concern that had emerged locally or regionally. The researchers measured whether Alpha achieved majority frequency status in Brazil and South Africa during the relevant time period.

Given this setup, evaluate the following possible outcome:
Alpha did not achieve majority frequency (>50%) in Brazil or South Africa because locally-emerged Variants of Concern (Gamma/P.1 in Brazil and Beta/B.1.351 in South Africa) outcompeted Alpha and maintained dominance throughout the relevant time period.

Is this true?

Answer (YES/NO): YES